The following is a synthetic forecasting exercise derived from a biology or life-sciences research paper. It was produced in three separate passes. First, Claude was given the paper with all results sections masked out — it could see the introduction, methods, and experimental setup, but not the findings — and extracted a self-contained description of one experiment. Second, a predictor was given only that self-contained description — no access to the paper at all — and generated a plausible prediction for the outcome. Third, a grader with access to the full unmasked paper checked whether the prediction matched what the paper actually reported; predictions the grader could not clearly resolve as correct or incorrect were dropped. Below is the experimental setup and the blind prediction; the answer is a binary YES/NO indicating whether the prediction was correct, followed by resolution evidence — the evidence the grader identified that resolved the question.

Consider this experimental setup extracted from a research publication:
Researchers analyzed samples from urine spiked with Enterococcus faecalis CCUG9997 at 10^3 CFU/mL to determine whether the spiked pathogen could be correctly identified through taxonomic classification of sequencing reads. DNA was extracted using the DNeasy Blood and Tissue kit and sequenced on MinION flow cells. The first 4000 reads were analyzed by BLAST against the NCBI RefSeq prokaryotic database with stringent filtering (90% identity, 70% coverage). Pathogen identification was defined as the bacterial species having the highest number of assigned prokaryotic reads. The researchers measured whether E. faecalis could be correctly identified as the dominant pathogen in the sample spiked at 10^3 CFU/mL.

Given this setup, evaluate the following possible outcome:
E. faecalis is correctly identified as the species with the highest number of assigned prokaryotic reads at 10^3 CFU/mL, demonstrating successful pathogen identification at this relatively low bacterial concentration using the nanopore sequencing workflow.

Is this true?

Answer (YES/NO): NO